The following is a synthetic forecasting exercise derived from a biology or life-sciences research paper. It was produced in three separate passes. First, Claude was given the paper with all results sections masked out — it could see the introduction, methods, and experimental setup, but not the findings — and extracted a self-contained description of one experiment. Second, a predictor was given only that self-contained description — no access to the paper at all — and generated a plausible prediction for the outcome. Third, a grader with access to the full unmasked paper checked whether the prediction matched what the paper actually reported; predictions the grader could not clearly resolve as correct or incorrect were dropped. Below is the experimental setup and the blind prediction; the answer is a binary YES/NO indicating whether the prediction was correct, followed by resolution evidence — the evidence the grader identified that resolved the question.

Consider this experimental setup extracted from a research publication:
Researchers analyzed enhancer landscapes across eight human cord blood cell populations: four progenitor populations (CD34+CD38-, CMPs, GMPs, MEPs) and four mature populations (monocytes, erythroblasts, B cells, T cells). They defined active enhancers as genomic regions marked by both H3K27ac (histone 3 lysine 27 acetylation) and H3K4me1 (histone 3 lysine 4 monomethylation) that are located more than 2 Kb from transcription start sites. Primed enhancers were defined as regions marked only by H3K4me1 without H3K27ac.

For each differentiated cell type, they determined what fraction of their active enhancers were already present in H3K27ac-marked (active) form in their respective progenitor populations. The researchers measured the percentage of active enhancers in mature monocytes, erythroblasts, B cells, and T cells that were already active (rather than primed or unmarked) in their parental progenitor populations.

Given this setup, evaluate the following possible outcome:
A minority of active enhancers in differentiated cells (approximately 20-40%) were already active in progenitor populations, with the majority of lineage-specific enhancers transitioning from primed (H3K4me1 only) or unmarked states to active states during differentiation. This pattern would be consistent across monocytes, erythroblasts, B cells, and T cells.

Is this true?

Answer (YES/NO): NO